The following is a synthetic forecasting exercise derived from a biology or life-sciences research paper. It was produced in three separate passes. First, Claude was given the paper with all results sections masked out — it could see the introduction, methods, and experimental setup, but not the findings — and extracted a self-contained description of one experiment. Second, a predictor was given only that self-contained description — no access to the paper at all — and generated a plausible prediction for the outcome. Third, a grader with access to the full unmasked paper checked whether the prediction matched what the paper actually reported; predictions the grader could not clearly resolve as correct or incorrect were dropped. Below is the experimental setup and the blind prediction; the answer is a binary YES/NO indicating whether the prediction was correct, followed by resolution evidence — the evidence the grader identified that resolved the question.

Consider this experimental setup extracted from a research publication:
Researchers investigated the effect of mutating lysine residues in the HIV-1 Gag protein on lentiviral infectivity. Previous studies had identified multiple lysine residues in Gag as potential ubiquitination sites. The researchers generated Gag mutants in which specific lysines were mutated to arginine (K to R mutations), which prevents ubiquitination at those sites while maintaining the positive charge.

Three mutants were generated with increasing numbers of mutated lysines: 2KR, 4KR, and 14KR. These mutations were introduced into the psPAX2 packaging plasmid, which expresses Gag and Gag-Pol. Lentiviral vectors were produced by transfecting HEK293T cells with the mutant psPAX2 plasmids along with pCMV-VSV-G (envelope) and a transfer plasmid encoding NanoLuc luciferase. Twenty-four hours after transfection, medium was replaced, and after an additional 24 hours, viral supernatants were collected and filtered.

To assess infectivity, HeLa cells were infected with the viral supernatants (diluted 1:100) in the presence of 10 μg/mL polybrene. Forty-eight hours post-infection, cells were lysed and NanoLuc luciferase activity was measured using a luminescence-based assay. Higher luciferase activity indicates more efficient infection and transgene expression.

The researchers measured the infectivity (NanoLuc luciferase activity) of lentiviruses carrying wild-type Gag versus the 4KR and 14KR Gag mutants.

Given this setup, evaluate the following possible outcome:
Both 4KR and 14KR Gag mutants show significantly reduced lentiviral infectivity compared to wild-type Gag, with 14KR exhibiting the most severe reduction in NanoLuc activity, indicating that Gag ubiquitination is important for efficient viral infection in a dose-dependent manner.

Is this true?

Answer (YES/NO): NO